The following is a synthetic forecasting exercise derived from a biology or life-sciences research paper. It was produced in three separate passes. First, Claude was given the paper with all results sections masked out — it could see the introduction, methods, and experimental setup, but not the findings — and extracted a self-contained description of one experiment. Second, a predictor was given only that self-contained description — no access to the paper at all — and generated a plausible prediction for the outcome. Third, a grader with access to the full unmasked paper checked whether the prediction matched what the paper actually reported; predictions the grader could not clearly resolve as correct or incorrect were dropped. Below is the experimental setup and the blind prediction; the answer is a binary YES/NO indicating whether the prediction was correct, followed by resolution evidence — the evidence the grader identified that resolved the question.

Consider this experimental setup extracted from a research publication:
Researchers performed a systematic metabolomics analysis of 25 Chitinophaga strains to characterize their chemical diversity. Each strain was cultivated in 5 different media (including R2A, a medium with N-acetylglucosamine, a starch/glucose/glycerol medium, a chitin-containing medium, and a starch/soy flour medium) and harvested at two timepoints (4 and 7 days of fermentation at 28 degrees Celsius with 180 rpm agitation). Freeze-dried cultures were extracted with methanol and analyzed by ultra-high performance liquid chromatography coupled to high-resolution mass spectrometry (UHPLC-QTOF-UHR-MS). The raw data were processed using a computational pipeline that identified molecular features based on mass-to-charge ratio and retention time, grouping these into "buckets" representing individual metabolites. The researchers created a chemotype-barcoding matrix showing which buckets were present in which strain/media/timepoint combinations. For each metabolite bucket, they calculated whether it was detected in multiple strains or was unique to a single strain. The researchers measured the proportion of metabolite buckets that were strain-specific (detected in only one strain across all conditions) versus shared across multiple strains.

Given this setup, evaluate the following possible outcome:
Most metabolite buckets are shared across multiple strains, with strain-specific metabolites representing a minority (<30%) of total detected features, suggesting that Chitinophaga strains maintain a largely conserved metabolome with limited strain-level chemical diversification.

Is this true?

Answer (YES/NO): NO